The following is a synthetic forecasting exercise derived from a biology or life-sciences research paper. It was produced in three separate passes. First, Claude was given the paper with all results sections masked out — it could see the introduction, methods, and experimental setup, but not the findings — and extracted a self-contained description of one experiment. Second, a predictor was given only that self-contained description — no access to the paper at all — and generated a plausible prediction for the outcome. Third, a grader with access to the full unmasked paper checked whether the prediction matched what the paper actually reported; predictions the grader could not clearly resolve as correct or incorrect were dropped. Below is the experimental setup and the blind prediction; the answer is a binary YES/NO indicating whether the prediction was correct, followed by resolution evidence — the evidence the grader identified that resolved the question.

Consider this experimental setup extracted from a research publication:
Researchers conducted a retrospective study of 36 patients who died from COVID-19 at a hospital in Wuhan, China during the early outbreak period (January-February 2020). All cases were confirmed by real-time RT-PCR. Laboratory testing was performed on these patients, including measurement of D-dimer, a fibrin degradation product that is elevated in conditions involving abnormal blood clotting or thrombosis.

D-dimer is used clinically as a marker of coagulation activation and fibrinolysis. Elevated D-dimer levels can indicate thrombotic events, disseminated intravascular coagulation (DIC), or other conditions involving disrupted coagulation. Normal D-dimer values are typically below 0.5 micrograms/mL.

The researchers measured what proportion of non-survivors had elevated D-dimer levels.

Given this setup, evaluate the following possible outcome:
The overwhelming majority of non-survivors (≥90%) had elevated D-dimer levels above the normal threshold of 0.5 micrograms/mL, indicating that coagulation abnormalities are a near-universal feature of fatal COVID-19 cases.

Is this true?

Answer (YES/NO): YES